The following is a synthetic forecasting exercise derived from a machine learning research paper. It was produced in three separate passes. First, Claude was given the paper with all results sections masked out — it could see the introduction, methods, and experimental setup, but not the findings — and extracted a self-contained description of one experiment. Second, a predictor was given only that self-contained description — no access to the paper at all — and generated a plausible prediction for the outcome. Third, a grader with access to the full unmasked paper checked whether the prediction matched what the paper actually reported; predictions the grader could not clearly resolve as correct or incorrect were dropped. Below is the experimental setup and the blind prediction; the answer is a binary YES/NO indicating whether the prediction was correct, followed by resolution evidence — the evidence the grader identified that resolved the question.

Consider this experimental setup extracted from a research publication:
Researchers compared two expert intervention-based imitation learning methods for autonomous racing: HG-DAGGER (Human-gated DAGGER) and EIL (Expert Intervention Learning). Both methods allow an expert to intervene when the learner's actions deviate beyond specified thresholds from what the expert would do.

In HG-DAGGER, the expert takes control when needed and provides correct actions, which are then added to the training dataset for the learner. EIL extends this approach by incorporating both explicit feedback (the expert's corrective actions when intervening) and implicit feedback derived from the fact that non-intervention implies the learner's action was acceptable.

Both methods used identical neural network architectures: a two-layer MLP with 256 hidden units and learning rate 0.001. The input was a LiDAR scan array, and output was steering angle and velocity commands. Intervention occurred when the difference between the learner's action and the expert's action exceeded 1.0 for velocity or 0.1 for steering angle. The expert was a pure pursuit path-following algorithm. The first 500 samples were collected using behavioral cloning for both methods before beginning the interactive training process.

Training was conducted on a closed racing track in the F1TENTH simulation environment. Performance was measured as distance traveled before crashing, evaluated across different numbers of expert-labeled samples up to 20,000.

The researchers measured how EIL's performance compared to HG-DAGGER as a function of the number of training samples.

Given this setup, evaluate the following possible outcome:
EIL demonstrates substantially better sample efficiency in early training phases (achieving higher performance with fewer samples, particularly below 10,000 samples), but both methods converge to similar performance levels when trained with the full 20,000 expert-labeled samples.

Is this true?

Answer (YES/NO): NO